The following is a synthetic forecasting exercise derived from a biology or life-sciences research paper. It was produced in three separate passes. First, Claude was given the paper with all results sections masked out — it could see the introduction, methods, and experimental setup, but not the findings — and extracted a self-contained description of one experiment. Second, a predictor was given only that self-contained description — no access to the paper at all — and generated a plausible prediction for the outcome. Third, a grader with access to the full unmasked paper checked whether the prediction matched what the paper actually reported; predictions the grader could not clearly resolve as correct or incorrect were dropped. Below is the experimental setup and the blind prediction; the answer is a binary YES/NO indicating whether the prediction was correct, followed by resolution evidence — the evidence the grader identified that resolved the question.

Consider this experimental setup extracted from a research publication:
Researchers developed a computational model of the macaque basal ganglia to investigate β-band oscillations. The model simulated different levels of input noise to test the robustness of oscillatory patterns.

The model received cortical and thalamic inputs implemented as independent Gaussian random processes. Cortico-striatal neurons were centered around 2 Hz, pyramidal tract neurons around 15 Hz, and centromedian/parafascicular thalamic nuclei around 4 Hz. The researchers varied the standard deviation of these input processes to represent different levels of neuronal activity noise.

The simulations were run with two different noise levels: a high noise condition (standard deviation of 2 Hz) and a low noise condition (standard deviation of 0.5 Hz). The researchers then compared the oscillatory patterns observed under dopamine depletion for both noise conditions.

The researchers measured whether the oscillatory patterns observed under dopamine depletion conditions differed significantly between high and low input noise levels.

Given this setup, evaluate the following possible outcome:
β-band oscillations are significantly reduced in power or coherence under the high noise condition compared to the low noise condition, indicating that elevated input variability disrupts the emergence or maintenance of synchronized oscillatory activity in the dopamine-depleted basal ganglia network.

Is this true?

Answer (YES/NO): NO